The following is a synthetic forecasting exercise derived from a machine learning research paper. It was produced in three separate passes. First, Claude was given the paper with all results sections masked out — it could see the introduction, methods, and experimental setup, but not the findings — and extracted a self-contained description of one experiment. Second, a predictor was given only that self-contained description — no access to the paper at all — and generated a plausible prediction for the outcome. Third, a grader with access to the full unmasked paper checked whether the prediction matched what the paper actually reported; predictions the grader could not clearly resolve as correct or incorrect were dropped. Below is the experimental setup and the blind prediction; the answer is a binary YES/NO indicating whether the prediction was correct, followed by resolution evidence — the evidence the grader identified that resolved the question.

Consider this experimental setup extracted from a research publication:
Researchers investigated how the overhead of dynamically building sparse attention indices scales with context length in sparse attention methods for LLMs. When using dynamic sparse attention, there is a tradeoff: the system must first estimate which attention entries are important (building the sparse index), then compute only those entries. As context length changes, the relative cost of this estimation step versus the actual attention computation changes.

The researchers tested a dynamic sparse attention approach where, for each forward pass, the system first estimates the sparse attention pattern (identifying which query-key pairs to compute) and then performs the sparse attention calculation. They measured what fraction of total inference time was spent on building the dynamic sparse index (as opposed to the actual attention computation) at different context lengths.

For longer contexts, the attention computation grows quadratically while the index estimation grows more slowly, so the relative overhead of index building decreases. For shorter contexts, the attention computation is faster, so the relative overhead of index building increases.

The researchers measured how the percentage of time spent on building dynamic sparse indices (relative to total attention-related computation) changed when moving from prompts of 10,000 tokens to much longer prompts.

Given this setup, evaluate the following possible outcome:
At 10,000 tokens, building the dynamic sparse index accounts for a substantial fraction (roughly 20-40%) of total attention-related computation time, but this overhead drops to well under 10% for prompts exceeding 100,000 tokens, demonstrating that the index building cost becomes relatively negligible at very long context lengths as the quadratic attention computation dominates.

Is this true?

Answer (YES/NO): NO